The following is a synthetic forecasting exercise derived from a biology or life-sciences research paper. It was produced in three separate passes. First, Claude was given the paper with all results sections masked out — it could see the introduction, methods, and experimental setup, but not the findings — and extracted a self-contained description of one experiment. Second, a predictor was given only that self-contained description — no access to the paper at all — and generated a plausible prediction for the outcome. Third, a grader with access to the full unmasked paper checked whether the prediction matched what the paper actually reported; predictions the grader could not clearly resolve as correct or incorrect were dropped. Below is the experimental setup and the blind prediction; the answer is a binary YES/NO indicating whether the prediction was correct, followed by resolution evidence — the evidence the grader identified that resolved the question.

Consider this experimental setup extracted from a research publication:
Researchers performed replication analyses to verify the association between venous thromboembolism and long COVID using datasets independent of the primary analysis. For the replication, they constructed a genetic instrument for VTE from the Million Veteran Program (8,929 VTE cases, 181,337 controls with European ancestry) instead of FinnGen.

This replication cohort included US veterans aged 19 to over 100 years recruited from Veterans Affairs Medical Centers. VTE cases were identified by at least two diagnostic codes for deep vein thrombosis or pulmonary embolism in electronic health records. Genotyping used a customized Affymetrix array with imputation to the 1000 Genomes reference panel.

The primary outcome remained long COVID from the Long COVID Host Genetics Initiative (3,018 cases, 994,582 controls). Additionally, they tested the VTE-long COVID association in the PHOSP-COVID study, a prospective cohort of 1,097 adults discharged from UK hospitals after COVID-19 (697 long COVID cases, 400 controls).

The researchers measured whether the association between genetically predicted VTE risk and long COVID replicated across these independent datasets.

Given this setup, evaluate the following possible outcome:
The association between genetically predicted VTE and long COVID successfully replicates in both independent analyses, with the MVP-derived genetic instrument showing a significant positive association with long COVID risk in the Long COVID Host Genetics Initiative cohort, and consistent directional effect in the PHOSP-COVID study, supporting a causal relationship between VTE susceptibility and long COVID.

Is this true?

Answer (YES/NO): YES